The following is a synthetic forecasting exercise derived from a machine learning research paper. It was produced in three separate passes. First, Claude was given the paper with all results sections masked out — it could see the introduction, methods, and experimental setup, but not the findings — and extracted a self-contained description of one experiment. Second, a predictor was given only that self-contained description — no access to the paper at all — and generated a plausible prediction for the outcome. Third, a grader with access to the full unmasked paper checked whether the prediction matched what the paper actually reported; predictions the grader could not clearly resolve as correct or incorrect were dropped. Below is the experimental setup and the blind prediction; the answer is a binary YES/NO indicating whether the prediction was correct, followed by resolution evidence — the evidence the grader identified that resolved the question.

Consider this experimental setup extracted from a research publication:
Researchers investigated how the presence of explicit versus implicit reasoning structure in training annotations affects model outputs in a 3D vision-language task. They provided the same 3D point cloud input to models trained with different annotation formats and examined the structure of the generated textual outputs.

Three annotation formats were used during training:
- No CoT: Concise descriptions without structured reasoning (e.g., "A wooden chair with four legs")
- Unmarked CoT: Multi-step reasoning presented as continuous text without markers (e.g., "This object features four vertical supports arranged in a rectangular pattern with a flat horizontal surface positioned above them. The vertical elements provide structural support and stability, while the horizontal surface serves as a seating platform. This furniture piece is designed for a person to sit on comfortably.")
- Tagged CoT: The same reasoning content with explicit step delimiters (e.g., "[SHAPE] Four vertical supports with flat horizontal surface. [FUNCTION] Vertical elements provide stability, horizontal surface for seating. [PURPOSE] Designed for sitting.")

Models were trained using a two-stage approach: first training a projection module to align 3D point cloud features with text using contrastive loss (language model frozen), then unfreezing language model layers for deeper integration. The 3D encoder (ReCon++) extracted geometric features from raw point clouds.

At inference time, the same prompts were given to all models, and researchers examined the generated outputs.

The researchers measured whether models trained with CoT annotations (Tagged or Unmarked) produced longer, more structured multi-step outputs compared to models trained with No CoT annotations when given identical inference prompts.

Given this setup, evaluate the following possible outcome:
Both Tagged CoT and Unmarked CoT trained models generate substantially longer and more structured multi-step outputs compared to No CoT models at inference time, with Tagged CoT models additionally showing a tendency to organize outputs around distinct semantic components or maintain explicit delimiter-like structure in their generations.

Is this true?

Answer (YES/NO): YES